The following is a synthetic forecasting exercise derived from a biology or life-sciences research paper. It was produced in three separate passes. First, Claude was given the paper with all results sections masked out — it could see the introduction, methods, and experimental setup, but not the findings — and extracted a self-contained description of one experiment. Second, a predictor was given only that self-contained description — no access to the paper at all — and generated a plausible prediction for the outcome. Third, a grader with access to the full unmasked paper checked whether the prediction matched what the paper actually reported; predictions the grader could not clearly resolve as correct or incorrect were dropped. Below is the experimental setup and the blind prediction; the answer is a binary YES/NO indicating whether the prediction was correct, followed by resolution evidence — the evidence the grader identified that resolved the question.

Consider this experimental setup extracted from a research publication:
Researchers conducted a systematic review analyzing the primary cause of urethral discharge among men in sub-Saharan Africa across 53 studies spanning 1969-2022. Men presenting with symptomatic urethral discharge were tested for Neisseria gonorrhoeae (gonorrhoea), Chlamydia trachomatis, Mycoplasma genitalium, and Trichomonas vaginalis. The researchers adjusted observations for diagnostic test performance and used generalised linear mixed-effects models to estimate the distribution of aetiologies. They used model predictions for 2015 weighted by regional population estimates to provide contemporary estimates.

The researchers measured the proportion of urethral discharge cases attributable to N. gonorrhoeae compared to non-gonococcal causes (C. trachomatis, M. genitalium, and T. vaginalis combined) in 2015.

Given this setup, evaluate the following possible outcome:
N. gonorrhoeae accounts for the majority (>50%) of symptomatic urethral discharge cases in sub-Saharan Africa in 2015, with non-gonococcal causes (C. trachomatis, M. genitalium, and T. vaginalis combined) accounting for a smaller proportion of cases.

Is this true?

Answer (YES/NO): YES